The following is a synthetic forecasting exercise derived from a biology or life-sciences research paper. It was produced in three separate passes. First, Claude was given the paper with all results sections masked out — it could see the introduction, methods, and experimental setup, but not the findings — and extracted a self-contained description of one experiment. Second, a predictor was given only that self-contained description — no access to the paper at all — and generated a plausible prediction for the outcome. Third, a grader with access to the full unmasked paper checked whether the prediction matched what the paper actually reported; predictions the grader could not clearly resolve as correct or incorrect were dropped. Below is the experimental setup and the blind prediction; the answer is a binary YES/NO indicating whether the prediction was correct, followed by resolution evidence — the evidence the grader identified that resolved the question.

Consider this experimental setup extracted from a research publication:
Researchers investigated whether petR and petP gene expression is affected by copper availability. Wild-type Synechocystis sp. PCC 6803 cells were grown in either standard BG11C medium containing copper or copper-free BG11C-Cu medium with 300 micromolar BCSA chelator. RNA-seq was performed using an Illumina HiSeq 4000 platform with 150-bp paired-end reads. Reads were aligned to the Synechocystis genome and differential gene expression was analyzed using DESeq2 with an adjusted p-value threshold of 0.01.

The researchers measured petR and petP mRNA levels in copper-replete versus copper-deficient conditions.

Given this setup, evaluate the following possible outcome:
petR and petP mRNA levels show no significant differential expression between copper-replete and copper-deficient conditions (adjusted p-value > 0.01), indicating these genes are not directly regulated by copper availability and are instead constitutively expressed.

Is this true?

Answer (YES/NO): YES